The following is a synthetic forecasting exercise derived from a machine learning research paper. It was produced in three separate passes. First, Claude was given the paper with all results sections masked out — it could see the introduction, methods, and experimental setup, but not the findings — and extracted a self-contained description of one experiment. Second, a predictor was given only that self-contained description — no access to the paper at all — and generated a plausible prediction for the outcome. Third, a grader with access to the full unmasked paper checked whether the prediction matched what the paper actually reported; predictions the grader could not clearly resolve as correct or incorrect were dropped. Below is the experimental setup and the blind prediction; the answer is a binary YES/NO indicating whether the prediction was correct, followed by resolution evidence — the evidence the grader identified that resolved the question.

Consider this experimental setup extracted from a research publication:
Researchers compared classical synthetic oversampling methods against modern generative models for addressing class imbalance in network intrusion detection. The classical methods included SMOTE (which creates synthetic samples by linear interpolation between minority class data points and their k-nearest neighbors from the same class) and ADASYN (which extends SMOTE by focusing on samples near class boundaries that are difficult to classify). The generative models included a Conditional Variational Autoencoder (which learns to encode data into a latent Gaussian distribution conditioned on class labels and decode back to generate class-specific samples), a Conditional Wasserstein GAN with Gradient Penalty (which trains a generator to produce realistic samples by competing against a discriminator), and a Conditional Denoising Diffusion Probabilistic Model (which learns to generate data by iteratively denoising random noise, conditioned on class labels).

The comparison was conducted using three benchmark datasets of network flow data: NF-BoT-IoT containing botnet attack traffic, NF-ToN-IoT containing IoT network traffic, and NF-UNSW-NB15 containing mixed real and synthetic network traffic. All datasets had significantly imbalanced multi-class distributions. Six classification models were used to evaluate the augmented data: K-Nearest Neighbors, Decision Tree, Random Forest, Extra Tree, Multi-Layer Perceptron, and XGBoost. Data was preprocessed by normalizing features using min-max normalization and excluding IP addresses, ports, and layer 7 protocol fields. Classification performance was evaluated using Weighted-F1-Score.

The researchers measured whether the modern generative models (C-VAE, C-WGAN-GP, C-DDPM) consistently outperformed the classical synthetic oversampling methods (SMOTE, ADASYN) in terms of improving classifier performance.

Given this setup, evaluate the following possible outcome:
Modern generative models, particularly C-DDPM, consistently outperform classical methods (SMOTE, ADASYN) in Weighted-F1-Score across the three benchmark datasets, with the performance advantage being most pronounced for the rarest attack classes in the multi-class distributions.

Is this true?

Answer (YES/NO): NO